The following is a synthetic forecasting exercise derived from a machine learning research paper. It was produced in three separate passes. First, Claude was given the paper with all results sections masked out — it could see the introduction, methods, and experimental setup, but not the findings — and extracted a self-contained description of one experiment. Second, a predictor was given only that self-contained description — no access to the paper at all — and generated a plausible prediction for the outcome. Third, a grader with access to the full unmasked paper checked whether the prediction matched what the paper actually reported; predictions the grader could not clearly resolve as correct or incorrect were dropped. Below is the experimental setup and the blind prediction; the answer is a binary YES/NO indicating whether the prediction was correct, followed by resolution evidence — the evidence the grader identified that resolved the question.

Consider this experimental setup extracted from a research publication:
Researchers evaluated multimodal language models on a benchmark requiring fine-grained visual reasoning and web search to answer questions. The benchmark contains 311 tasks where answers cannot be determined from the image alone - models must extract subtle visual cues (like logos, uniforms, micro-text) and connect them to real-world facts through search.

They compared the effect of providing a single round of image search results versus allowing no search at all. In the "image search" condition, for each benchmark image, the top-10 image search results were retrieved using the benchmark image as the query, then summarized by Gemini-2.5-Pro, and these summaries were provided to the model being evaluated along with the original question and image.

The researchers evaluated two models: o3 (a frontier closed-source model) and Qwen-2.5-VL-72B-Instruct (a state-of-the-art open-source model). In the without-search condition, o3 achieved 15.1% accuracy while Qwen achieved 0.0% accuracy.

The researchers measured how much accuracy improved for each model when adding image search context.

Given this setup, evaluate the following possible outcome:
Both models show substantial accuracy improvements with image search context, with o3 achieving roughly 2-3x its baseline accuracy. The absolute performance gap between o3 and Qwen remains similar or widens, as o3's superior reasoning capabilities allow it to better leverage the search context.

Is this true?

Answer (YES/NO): NO